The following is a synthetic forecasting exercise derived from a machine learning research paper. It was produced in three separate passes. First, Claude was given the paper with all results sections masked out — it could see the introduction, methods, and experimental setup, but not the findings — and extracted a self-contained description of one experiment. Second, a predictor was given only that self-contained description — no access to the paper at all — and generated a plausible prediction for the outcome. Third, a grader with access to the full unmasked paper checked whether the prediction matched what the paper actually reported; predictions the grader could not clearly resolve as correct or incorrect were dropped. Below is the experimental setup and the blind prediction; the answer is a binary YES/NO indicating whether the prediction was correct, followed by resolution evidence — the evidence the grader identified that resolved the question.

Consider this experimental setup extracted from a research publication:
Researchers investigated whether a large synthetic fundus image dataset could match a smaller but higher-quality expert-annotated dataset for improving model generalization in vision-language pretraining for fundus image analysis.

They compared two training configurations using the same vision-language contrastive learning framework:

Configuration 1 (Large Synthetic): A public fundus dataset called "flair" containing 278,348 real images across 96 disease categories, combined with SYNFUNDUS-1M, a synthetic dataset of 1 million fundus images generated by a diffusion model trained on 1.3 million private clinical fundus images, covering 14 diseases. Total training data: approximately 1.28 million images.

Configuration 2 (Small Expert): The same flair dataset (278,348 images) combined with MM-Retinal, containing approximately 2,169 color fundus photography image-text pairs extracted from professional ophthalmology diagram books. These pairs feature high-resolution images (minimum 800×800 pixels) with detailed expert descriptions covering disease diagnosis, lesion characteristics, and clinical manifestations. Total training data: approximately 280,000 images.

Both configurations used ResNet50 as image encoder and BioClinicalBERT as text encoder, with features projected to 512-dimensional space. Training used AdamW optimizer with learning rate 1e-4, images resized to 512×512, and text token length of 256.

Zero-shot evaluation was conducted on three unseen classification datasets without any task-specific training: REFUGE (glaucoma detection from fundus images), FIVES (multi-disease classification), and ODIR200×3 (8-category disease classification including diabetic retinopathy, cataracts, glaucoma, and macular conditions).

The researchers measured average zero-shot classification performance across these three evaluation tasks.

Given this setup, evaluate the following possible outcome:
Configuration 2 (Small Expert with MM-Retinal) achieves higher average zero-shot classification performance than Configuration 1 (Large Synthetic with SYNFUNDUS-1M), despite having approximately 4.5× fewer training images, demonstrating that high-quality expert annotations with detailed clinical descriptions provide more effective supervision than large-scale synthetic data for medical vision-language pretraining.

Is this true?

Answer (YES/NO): YES